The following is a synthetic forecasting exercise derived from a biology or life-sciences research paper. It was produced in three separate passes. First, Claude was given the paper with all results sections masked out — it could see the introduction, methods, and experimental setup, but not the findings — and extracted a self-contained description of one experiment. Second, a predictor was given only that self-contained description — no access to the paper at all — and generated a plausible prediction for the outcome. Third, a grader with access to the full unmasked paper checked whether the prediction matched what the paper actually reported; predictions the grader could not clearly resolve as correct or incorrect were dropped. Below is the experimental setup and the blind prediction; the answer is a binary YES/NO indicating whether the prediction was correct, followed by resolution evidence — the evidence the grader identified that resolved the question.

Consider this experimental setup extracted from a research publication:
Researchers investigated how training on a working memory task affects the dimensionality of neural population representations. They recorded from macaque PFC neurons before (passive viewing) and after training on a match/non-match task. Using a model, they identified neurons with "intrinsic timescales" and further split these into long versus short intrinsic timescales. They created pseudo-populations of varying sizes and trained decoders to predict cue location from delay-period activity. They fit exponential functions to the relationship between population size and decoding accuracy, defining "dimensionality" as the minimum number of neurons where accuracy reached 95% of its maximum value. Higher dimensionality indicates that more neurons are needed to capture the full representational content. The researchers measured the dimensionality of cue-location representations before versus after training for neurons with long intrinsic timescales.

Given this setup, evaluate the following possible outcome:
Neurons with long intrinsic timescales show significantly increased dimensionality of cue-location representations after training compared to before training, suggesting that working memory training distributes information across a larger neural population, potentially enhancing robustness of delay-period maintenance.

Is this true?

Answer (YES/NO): YES